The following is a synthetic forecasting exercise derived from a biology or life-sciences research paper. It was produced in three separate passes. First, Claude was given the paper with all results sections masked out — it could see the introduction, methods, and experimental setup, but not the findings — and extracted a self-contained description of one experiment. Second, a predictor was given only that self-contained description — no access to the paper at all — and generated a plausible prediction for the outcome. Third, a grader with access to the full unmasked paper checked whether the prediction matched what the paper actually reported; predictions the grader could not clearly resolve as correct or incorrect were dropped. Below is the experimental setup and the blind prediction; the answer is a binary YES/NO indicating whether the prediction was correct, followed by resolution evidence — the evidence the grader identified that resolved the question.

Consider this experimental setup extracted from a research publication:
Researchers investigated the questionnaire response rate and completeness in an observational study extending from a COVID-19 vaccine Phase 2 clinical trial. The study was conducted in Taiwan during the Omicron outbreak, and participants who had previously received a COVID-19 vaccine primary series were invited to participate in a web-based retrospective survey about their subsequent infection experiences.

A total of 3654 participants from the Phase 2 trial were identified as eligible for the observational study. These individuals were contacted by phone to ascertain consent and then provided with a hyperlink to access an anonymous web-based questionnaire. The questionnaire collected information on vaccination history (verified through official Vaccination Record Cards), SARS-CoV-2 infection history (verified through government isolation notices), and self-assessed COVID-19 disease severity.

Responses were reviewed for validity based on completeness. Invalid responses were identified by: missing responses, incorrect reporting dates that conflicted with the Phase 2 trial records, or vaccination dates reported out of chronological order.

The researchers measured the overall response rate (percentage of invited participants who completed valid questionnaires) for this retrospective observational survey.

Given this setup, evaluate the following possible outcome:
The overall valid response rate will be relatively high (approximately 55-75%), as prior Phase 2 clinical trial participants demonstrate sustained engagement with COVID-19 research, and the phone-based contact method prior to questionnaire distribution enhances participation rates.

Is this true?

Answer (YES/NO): NO